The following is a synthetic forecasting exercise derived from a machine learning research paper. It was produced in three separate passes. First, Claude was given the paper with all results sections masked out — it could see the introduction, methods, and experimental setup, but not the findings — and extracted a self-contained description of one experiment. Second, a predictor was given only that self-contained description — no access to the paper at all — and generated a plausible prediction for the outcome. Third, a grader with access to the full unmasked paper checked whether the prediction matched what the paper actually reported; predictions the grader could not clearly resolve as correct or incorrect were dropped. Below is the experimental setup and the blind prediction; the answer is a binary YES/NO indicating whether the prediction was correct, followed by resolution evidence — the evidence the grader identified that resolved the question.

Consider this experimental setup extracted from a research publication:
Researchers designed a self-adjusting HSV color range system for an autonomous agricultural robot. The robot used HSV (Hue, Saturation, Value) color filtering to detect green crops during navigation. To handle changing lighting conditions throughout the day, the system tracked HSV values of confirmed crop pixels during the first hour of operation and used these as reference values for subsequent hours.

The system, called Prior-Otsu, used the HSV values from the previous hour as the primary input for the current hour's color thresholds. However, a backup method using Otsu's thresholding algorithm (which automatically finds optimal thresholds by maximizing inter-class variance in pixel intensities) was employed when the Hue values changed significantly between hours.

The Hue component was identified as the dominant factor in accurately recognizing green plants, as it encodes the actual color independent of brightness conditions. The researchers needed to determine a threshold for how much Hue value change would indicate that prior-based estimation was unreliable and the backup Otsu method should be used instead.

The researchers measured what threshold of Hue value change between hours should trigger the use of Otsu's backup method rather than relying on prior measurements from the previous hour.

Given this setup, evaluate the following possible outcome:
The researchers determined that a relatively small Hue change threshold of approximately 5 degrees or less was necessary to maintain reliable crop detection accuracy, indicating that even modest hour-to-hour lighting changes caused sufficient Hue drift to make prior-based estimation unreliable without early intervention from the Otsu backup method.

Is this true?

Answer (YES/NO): NO